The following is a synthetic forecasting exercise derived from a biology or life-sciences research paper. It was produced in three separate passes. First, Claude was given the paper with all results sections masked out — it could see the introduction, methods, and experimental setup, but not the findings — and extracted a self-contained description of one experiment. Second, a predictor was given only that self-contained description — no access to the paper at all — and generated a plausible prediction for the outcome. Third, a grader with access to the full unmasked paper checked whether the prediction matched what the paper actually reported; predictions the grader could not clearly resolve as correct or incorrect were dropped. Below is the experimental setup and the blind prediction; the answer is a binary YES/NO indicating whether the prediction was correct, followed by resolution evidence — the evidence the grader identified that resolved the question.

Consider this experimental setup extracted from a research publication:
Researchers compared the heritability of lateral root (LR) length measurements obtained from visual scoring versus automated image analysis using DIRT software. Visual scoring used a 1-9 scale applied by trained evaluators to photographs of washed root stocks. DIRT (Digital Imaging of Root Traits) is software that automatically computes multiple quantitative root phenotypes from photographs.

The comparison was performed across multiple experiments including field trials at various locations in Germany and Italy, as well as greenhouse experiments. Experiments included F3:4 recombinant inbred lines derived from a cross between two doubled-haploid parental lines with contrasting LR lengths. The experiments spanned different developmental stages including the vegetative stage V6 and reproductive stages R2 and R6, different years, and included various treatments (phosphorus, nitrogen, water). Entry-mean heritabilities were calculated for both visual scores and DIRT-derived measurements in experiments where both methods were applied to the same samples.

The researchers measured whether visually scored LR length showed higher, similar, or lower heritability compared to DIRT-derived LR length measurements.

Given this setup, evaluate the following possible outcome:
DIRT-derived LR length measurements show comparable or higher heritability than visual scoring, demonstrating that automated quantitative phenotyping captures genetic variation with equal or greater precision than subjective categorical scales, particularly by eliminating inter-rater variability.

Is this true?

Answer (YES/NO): NO